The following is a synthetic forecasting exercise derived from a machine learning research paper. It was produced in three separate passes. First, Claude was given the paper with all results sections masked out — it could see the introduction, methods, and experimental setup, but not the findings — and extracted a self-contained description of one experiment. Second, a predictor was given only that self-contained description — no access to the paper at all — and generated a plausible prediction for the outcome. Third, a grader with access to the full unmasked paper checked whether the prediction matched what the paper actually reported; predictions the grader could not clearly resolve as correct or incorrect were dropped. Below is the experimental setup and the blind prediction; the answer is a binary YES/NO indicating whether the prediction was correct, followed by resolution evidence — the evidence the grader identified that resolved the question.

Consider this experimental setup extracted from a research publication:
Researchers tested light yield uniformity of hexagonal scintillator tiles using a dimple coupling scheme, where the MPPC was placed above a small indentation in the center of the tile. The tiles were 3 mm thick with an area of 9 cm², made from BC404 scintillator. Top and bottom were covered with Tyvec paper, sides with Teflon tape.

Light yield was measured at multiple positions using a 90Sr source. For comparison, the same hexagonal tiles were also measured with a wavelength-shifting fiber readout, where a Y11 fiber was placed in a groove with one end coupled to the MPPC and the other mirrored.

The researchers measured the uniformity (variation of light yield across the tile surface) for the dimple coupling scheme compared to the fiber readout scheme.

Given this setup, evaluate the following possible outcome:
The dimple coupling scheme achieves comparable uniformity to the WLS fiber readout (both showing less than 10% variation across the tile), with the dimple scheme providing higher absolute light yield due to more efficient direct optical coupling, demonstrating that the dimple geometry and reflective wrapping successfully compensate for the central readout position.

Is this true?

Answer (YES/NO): NO